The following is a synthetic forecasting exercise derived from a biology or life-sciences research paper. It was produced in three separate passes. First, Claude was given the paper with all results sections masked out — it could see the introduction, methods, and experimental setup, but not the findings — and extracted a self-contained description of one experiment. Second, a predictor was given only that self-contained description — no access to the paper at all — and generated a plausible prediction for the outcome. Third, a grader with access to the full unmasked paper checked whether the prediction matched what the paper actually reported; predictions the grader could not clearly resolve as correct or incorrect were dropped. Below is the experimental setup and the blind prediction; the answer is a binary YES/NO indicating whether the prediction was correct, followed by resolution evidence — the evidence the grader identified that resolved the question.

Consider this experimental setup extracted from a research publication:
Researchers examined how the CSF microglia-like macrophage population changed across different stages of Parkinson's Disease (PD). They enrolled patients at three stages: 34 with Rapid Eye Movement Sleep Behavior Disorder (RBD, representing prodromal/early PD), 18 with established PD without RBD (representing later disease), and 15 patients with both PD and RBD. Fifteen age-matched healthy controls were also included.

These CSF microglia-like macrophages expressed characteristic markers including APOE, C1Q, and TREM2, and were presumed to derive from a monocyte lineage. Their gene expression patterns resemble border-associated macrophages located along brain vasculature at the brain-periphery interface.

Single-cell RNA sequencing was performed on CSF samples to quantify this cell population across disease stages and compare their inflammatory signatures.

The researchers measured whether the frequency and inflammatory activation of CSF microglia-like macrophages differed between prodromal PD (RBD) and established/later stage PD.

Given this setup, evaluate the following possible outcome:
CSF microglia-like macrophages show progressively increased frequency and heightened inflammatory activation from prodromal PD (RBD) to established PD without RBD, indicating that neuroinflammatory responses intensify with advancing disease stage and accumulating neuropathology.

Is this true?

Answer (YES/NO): NO